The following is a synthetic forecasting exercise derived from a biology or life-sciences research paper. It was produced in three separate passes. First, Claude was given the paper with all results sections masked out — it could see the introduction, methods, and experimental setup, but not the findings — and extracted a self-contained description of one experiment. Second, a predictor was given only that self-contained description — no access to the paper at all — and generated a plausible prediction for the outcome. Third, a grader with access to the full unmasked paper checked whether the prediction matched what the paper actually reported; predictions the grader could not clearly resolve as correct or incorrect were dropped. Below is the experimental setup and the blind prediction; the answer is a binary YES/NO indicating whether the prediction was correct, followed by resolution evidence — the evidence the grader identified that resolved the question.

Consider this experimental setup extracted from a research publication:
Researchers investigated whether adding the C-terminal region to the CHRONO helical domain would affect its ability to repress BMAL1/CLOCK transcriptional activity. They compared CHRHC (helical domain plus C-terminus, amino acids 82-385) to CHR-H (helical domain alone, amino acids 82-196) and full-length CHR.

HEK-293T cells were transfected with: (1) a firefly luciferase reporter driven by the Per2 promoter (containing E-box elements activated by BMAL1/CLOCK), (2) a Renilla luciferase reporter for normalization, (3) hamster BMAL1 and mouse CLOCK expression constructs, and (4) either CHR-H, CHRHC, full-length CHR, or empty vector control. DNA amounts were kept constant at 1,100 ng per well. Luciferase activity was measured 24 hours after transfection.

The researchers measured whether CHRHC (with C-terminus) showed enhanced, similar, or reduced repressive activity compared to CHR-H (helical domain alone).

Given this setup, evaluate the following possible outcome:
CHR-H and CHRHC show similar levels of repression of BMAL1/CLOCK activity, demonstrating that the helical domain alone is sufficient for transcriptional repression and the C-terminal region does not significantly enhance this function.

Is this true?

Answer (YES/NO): NO